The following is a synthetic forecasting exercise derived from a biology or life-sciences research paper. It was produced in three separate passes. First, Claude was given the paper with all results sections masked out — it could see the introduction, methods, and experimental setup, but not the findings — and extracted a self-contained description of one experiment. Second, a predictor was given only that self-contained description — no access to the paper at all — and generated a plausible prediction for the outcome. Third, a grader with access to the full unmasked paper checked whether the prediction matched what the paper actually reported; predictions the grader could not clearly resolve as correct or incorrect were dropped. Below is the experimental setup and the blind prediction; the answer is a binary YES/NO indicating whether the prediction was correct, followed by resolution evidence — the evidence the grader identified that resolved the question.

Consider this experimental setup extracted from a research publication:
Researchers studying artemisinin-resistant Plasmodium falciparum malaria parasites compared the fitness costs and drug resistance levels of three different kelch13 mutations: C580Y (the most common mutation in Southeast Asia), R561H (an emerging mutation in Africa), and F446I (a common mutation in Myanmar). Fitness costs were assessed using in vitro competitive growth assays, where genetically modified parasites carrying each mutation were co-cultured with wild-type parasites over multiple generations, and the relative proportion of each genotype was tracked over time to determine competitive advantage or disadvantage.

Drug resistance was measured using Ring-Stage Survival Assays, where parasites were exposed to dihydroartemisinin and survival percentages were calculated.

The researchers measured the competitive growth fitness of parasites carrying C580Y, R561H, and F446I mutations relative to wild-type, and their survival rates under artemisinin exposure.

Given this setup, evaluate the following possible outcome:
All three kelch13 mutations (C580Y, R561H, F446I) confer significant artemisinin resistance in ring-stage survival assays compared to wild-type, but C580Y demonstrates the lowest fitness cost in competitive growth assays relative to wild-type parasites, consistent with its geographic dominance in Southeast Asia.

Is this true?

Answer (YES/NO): NO